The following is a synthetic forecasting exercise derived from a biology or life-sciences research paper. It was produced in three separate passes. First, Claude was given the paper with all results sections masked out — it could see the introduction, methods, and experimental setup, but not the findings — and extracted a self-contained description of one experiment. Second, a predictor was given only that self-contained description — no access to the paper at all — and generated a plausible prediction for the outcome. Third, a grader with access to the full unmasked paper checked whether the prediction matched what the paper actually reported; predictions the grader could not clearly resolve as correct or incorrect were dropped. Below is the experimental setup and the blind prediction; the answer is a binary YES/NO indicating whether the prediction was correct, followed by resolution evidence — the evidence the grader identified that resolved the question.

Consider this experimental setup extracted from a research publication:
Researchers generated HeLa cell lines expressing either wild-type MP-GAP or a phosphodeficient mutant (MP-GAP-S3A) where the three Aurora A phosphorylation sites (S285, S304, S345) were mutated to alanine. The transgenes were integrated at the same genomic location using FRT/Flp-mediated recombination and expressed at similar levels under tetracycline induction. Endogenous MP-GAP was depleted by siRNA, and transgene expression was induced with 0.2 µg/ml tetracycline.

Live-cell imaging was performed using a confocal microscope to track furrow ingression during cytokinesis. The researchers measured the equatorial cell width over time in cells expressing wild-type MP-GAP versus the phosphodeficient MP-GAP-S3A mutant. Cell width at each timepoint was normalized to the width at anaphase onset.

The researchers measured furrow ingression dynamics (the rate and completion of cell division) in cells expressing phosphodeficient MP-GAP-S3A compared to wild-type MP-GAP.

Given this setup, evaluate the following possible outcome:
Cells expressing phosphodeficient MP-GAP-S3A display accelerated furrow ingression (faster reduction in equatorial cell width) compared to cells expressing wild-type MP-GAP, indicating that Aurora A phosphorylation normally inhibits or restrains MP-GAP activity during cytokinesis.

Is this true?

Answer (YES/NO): NO